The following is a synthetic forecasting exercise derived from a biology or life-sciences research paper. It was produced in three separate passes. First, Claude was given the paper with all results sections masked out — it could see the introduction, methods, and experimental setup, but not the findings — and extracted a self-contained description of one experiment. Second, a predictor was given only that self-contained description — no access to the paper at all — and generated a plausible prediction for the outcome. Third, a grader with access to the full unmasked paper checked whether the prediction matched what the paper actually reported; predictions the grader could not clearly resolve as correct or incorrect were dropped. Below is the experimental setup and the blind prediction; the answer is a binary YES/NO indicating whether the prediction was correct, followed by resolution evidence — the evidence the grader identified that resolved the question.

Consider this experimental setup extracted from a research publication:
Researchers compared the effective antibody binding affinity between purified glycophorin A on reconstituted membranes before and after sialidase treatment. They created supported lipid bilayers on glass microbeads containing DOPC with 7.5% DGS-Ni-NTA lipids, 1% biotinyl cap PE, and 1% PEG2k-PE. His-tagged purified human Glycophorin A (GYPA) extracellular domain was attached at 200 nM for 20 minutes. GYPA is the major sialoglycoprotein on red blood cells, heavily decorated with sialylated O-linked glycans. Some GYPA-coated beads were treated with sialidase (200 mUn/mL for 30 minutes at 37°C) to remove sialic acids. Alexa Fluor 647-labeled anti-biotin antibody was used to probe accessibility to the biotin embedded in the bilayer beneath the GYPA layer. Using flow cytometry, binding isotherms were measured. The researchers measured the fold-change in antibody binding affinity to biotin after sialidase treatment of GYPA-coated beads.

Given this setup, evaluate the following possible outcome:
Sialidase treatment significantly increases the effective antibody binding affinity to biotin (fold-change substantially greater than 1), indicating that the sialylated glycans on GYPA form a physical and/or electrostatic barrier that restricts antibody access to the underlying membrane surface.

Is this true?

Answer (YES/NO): YES